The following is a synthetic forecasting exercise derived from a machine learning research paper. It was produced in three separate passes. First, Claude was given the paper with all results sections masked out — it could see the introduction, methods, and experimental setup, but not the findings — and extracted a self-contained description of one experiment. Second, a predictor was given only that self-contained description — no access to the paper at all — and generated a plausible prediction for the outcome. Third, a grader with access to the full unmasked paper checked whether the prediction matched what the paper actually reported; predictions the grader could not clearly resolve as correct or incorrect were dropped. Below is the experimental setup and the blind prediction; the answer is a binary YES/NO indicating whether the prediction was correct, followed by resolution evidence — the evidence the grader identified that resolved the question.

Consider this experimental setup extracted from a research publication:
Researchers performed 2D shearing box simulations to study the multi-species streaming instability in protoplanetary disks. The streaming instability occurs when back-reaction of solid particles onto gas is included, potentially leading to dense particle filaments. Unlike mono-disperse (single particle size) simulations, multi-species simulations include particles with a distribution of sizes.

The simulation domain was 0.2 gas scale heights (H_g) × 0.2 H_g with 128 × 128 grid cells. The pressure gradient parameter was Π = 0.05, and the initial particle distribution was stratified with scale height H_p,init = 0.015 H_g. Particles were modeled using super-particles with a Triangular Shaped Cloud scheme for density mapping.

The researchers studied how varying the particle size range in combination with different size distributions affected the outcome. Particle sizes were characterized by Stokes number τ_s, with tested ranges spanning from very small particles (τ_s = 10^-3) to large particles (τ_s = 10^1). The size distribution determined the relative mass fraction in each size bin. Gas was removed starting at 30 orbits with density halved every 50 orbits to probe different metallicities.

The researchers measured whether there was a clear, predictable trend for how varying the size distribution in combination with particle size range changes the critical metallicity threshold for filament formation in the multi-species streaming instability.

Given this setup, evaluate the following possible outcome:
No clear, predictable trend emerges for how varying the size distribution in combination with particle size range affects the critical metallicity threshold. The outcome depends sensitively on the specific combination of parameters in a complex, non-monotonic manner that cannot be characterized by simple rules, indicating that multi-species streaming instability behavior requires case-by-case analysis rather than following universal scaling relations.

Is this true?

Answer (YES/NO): YES